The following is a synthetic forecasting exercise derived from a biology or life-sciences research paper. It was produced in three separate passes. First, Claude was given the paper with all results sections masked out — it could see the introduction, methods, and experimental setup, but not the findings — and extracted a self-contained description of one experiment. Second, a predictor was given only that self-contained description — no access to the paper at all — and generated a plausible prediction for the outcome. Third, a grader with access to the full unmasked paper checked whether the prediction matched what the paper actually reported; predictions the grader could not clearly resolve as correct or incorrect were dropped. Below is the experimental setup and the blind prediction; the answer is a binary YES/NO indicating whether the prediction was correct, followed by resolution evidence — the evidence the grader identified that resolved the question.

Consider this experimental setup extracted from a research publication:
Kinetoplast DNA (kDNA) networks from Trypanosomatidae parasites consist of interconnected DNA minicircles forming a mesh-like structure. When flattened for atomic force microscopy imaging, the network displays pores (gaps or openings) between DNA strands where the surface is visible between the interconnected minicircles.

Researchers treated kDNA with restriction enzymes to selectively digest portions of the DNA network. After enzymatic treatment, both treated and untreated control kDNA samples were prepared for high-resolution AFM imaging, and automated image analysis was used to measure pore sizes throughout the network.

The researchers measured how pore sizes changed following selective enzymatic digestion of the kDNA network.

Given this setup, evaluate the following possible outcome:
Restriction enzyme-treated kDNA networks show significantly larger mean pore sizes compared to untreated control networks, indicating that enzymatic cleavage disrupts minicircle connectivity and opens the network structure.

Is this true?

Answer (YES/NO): NO